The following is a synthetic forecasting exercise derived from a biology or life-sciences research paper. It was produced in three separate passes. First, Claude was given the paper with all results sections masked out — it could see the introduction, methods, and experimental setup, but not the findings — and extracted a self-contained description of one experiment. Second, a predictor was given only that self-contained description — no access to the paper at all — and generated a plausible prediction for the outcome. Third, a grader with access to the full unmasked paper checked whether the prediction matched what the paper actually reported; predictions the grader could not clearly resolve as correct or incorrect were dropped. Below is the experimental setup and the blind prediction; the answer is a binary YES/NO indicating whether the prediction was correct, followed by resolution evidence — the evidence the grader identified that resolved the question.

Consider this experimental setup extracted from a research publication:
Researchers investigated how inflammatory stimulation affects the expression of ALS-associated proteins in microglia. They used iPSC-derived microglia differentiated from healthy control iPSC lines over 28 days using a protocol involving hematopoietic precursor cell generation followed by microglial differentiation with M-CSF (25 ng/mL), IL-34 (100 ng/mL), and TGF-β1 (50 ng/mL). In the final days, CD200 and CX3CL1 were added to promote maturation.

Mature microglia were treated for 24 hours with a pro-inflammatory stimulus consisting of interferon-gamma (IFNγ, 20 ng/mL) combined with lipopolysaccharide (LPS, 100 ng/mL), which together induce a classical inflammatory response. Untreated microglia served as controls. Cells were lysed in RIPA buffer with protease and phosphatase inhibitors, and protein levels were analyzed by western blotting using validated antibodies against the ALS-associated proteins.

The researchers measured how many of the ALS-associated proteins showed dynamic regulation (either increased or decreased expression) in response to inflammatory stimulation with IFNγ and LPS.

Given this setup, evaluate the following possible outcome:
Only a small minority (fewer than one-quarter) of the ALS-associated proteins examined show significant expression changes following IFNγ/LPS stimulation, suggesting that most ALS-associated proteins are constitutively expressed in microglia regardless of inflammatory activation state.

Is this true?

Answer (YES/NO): NO